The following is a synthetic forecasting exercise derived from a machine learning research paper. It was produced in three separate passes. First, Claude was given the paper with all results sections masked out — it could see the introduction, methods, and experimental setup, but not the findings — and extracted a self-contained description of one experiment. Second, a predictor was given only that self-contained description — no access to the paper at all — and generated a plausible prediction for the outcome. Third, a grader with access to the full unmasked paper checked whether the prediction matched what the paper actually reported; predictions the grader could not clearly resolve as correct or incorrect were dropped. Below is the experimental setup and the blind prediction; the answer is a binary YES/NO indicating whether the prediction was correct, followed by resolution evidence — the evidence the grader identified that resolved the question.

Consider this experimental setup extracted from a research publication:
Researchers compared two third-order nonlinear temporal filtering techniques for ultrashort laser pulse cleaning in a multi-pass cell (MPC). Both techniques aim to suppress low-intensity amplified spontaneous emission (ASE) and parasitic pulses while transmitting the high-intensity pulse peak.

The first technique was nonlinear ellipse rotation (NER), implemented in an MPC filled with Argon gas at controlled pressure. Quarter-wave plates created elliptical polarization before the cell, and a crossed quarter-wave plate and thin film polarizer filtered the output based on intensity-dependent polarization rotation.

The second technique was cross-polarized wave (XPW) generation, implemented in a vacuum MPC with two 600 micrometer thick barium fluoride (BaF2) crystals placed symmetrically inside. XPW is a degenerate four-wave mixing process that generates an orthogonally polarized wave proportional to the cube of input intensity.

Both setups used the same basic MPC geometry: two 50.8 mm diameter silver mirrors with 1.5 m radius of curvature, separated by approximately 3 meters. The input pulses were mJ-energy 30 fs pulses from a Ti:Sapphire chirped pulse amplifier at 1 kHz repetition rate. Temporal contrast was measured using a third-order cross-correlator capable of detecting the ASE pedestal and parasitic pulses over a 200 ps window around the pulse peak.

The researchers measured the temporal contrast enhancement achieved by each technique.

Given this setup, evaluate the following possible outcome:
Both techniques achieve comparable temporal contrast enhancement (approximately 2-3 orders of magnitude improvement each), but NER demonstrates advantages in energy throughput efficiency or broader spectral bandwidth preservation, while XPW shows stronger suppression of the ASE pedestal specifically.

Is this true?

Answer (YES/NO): NO